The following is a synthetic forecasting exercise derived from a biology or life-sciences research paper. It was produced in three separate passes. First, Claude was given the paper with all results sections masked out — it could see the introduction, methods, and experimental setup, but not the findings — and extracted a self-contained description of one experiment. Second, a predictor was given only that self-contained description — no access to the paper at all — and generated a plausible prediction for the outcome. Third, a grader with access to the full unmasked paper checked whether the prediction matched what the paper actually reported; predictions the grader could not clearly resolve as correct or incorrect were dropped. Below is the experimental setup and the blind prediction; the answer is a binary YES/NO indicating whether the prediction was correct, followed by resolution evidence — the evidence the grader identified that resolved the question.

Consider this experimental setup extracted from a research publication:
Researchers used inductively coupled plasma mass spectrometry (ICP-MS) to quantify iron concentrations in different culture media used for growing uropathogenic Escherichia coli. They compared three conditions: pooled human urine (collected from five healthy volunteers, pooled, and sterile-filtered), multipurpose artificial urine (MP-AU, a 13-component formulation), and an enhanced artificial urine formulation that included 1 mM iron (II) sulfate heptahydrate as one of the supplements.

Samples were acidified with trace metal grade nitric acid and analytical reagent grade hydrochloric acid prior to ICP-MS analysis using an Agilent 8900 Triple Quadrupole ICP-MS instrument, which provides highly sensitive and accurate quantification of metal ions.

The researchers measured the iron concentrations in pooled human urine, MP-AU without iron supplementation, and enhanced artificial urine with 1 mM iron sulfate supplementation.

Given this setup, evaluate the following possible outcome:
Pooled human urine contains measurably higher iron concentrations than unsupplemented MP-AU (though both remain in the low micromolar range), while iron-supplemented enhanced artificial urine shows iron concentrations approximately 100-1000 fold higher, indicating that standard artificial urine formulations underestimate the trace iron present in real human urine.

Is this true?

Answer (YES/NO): NO